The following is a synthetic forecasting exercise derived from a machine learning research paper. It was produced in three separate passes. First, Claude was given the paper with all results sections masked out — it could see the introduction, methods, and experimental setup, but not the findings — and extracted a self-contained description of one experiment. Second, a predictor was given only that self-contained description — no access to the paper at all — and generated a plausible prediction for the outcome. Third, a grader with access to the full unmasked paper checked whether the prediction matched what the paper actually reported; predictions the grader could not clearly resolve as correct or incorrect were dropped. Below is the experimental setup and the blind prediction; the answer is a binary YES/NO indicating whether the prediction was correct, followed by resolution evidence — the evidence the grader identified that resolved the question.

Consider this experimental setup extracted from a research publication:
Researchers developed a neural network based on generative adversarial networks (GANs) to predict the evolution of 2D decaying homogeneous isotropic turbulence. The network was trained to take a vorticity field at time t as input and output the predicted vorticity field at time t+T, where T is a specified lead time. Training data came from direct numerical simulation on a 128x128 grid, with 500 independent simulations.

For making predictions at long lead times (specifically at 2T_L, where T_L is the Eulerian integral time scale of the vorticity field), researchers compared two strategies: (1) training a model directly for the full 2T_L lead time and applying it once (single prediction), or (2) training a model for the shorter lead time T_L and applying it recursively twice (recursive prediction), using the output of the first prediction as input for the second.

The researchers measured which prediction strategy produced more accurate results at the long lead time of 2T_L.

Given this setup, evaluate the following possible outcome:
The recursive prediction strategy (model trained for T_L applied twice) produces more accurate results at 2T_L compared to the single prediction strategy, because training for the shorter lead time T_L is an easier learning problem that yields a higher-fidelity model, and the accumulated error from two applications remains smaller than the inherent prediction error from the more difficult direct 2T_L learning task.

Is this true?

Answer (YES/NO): YES